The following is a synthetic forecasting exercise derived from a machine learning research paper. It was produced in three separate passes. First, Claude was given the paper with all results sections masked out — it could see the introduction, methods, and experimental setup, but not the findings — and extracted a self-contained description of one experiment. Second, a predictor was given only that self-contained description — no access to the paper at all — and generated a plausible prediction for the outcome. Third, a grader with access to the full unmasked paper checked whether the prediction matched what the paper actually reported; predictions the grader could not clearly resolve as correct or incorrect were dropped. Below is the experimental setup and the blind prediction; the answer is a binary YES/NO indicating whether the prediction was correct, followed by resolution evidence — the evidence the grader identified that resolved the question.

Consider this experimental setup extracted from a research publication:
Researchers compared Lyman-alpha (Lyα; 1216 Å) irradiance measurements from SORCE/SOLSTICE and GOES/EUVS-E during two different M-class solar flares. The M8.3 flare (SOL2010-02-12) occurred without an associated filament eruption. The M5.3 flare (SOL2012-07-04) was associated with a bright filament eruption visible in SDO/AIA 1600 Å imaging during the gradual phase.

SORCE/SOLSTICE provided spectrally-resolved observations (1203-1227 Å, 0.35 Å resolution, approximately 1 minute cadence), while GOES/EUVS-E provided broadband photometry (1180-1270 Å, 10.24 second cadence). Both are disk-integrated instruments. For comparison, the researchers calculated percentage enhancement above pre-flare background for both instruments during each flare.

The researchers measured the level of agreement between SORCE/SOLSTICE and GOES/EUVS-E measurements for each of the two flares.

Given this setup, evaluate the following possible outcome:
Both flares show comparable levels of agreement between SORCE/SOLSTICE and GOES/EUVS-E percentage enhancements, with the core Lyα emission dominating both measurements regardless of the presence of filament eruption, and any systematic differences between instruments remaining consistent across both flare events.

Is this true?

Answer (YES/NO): NO